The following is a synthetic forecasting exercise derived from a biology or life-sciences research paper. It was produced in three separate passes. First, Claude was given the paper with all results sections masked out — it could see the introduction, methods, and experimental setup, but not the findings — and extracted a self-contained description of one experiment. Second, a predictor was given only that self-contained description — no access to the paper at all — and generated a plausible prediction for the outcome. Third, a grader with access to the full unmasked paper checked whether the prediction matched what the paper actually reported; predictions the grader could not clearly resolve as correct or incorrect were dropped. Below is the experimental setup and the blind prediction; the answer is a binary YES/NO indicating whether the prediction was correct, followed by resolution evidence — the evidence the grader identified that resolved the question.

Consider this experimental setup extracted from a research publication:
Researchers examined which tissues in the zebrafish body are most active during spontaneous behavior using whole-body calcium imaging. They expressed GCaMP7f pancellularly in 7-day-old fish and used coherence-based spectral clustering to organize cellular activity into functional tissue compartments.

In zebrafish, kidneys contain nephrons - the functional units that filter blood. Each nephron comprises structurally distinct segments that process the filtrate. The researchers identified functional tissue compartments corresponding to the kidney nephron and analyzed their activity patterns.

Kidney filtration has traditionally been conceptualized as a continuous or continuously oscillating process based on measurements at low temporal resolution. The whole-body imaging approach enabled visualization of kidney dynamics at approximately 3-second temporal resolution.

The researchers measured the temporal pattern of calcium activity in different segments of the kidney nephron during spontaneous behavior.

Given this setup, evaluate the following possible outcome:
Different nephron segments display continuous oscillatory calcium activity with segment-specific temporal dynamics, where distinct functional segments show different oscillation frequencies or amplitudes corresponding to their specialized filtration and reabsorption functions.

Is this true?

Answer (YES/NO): NO